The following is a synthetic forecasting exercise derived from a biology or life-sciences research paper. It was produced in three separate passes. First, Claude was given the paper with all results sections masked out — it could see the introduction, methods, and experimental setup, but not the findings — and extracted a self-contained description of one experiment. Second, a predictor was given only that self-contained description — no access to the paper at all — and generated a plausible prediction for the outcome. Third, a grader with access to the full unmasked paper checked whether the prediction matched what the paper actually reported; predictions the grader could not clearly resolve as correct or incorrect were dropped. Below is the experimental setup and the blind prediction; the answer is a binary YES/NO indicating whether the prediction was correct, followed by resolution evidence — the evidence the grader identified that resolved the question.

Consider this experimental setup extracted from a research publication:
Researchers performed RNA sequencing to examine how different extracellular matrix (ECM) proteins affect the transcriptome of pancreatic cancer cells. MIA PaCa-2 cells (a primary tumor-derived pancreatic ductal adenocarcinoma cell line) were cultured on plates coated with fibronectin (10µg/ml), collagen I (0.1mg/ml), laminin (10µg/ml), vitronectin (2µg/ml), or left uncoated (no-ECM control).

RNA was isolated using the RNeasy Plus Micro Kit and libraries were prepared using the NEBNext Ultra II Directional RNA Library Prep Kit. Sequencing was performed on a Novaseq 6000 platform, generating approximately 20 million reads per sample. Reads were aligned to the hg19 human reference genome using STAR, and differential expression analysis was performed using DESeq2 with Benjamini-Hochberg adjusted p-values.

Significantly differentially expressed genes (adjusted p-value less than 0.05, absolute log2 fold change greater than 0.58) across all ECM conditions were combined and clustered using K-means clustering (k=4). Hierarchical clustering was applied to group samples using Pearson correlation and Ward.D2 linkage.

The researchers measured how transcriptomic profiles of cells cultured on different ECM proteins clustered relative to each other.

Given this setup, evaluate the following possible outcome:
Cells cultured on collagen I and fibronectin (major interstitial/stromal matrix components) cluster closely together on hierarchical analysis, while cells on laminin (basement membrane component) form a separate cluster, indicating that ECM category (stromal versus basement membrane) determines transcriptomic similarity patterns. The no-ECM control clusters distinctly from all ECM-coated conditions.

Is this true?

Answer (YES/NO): NO